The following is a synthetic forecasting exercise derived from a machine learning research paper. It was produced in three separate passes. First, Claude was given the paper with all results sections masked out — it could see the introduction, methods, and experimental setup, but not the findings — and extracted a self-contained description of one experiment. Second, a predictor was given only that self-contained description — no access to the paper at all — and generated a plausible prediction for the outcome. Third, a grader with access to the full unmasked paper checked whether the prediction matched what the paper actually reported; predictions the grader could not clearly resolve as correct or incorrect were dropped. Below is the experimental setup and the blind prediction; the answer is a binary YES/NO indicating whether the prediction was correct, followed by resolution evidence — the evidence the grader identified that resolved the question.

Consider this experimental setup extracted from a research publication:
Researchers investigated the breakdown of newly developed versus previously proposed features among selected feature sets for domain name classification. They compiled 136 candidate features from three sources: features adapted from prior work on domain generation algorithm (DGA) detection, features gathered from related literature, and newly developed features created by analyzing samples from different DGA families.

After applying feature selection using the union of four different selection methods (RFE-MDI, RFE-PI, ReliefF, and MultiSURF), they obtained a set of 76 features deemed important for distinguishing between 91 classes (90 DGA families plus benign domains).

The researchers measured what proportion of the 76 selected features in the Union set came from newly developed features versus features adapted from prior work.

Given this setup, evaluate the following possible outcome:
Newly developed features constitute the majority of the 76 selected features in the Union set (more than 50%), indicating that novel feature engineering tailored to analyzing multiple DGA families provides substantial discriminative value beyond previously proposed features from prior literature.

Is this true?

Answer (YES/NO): YES